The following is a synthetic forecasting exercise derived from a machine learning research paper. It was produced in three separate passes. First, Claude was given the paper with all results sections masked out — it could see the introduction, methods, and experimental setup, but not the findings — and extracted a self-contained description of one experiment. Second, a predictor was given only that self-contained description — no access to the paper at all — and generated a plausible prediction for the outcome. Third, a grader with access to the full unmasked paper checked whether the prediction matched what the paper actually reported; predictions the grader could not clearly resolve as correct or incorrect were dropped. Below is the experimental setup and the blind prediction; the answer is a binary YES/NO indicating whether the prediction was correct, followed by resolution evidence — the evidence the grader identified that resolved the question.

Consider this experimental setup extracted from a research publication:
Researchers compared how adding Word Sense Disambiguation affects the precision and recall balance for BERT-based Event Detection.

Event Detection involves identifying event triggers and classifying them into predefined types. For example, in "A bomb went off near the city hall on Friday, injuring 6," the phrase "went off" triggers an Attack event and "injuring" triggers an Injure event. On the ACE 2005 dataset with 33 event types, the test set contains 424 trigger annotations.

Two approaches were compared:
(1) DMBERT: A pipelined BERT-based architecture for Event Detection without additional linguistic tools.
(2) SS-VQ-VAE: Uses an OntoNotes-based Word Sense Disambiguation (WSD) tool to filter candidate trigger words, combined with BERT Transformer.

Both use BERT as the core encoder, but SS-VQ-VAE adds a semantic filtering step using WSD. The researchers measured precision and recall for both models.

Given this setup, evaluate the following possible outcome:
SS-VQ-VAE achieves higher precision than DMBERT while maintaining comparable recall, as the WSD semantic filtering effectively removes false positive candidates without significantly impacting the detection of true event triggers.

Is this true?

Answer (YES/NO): NO